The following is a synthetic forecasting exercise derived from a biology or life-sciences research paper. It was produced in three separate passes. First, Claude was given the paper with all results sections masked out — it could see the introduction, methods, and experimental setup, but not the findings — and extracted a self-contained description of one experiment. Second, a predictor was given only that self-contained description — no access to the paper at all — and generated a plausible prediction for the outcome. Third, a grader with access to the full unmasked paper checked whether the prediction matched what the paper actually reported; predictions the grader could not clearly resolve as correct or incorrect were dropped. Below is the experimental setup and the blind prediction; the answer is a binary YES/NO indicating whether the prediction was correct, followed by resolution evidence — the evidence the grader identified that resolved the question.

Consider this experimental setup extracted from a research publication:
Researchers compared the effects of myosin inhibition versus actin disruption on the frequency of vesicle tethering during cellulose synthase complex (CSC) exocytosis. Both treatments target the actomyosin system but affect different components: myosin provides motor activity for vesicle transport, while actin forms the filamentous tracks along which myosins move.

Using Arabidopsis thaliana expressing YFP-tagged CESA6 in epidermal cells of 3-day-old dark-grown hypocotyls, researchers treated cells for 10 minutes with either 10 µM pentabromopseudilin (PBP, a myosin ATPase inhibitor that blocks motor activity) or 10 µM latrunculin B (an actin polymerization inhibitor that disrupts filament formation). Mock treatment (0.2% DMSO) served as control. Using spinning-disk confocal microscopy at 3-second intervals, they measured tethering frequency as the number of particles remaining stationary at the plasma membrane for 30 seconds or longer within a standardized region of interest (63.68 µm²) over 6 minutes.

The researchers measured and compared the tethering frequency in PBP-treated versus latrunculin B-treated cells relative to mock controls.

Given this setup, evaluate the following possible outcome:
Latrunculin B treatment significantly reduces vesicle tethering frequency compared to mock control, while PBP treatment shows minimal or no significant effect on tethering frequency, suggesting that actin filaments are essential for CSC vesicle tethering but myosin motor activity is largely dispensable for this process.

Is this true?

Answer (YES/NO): NO